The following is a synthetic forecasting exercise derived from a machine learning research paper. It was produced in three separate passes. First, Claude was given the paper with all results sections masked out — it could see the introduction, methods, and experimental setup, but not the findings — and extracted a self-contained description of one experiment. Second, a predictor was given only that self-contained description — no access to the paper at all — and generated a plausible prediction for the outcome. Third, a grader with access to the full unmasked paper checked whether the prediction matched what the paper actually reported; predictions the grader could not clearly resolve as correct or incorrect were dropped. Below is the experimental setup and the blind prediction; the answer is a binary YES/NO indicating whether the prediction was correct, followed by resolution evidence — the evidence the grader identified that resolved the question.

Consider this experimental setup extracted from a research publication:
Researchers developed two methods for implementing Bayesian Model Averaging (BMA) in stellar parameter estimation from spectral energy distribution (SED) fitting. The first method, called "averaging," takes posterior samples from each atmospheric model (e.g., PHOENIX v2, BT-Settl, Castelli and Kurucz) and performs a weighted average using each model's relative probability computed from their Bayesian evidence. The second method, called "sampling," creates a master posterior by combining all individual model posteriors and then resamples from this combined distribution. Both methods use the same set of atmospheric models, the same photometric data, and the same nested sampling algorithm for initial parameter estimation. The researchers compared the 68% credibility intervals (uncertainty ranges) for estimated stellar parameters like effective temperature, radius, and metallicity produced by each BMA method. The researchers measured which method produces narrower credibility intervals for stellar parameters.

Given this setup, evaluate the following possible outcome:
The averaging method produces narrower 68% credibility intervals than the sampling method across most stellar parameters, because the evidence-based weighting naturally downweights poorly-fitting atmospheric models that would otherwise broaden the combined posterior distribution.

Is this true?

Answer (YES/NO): YES